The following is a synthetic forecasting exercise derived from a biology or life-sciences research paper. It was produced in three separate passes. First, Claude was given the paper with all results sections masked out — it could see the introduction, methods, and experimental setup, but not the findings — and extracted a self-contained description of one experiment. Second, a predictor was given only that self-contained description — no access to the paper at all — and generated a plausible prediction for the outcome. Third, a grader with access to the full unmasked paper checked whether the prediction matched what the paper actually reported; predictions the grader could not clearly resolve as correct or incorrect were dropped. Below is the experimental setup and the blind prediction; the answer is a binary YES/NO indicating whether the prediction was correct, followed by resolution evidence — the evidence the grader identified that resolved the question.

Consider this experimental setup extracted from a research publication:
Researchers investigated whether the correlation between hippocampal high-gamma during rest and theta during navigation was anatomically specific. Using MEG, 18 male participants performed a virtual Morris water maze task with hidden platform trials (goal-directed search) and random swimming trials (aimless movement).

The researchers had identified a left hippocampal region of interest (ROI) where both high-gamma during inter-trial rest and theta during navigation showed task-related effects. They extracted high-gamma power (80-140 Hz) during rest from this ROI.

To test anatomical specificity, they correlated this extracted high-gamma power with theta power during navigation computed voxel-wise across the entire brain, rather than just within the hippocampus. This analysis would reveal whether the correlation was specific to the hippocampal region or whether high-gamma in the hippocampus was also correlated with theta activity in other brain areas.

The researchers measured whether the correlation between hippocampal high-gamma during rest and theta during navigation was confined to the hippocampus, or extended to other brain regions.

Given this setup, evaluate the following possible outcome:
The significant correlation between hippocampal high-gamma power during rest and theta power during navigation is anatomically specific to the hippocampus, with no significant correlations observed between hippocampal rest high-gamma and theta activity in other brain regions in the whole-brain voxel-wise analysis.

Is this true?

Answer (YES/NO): YES